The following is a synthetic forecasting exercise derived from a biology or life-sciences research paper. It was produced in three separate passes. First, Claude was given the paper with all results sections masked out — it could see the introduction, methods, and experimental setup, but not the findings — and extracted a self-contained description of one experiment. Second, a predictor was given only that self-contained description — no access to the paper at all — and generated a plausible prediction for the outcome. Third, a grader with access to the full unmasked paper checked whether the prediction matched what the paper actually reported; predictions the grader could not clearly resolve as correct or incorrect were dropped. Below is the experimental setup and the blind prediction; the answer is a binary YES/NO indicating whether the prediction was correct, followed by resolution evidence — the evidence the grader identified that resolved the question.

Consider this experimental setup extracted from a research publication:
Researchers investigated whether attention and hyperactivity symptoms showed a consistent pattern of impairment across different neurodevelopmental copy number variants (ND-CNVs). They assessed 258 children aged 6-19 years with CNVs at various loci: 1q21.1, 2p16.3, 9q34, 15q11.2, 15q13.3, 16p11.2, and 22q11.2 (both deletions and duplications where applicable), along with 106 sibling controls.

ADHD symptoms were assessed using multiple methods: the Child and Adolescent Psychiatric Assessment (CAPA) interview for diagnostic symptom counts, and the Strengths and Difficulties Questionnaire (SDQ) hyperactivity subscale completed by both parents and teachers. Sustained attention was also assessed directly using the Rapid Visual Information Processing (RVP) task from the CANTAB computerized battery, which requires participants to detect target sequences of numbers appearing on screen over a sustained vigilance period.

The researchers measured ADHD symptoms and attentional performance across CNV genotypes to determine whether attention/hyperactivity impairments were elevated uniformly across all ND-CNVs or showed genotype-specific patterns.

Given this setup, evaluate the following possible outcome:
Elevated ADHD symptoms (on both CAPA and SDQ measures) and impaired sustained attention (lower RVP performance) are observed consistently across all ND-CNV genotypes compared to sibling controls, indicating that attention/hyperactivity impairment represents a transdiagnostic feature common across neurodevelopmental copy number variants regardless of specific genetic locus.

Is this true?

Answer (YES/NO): NO